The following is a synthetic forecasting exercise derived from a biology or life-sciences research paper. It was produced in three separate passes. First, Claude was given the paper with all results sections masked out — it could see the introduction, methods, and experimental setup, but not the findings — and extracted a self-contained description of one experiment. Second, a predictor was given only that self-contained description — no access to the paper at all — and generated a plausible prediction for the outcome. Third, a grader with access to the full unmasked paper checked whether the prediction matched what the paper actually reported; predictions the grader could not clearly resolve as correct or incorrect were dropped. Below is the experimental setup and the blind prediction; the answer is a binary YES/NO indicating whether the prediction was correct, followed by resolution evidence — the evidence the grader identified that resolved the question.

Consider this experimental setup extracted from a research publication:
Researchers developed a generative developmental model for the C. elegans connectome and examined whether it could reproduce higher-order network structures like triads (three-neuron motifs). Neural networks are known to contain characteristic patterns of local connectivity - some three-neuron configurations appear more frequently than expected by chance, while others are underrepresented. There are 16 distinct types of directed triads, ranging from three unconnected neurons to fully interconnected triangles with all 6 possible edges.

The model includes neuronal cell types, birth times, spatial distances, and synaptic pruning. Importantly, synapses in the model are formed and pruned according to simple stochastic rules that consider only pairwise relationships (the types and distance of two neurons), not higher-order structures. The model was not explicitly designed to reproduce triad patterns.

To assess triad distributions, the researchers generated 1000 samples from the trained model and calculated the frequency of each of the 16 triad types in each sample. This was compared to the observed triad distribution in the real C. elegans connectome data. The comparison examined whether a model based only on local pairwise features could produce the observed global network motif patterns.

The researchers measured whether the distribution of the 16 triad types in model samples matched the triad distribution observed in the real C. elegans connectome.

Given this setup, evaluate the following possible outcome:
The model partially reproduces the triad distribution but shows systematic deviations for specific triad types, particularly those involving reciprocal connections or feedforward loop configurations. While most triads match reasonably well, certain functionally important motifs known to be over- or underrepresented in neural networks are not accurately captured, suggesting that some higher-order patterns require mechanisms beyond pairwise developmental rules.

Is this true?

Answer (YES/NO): YES